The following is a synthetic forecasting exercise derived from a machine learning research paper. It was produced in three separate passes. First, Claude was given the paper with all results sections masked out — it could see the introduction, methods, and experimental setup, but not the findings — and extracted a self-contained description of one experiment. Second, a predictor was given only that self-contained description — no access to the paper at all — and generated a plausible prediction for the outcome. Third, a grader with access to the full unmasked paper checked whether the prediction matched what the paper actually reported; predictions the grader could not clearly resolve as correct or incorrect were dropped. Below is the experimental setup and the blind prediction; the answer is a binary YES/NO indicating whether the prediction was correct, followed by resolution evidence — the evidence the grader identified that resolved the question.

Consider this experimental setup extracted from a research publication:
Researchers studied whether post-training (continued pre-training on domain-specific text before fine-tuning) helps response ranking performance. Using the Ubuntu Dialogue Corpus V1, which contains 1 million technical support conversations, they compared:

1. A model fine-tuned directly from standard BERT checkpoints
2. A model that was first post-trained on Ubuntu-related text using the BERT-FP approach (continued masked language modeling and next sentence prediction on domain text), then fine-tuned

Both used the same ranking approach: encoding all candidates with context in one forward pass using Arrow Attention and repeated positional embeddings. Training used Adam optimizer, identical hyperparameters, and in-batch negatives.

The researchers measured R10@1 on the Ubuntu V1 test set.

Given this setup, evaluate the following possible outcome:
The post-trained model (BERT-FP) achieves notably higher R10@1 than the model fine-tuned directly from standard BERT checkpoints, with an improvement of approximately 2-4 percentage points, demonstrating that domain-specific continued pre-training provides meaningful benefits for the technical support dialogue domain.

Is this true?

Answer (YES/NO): YES